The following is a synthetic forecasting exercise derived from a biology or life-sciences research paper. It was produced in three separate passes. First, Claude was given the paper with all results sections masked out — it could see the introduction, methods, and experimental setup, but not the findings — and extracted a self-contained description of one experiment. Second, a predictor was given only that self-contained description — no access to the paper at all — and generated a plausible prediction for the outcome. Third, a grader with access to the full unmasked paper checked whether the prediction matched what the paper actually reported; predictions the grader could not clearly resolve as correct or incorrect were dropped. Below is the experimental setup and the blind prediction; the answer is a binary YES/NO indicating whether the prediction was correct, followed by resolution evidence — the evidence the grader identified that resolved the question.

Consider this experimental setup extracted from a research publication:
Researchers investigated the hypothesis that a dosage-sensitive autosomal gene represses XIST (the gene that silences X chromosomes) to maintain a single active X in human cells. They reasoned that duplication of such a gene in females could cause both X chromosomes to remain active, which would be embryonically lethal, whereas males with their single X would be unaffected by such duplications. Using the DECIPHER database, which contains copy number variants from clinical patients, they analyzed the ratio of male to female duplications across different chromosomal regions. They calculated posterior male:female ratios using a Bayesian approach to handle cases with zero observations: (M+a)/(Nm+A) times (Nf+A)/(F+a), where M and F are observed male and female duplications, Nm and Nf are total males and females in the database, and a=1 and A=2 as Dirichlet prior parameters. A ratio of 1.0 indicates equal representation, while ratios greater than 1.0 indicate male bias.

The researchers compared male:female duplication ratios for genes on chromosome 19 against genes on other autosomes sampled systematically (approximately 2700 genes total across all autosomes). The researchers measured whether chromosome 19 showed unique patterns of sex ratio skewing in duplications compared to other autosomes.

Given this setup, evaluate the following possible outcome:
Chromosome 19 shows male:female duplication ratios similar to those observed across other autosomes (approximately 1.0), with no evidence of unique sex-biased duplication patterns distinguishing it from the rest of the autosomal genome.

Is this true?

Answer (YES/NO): NO